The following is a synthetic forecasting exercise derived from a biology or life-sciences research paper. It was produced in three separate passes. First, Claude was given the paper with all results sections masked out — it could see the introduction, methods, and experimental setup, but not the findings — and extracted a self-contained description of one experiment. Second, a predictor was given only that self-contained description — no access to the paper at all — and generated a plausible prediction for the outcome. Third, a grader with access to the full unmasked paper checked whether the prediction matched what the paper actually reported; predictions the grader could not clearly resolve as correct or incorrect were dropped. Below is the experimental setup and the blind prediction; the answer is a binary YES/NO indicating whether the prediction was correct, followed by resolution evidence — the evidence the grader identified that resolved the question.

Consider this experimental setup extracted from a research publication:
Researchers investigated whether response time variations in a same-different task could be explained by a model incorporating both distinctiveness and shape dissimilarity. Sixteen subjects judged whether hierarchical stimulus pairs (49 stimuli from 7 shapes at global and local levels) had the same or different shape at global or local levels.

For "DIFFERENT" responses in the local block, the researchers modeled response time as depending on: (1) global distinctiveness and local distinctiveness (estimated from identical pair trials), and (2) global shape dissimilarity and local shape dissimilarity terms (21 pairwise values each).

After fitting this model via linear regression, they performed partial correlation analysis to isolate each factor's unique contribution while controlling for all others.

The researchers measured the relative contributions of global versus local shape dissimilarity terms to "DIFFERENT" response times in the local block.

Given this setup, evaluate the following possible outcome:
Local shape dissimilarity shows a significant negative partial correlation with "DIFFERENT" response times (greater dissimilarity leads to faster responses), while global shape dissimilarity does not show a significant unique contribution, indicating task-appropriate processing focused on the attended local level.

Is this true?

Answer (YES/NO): NO